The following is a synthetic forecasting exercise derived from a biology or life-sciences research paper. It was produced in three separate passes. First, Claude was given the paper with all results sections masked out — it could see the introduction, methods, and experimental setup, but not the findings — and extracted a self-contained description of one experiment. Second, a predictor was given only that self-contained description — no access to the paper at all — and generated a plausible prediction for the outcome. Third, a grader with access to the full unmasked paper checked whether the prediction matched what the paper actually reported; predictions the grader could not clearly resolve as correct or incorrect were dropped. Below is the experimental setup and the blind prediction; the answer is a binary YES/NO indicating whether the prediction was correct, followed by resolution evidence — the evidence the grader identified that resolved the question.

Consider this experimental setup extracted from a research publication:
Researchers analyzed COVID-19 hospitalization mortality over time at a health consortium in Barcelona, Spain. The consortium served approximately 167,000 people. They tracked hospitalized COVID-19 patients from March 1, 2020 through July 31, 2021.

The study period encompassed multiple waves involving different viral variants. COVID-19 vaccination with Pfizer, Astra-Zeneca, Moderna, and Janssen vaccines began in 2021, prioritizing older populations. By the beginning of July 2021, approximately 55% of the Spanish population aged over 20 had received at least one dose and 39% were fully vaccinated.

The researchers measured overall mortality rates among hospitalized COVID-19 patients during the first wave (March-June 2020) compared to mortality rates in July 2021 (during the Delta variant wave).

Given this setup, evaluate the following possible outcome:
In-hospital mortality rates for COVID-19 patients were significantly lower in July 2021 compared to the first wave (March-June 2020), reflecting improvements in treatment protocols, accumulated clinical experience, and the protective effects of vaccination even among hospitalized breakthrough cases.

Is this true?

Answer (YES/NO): YES